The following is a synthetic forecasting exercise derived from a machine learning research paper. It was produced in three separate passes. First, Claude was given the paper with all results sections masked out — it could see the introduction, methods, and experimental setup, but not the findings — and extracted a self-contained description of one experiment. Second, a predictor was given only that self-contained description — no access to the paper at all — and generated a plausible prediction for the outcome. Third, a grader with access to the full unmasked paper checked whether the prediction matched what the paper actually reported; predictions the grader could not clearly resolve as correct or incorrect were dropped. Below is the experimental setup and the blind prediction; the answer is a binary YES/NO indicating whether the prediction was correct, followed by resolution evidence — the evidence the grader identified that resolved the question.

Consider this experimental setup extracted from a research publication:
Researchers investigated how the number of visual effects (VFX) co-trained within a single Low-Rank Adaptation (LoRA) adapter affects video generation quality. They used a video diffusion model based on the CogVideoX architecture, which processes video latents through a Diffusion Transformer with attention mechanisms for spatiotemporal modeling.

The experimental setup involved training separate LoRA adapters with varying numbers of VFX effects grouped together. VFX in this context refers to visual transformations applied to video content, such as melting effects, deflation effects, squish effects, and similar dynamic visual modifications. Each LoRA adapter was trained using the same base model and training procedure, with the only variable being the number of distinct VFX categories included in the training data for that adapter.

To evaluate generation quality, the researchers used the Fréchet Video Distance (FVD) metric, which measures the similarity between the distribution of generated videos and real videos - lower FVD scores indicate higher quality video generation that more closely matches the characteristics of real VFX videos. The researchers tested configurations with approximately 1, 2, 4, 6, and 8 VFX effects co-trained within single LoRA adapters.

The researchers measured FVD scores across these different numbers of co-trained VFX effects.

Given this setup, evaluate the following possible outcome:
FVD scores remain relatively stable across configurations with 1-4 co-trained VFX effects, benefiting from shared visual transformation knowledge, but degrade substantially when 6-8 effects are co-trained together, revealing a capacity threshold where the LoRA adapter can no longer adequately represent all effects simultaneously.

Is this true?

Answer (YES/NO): NO